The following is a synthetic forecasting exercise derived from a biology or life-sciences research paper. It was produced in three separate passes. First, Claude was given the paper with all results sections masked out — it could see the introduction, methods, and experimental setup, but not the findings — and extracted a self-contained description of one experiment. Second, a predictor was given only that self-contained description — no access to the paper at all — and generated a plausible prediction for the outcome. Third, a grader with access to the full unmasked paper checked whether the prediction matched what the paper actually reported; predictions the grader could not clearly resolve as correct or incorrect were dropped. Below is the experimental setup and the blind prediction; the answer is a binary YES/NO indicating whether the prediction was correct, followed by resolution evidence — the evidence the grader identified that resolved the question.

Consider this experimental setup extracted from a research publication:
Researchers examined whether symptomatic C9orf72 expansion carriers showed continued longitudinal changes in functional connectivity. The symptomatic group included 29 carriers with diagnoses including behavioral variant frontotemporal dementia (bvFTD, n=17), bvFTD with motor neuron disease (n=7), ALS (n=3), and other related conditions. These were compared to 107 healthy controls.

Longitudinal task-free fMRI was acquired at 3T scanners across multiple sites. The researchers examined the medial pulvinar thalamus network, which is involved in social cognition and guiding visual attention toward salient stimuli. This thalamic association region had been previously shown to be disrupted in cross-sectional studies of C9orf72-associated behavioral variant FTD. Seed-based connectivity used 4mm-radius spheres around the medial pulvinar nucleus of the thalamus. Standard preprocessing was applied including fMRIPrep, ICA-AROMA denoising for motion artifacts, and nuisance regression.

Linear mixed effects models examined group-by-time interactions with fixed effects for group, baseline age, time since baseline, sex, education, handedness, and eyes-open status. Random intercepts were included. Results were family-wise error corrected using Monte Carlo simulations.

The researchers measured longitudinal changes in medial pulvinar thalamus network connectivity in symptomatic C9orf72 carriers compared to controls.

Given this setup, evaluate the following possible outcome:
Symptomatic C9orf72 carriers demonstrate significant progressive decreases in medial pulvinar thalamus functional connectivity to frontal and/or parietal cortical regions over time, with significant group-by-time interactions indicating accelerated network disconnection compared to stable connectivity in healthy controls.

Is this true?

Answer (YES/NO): NO